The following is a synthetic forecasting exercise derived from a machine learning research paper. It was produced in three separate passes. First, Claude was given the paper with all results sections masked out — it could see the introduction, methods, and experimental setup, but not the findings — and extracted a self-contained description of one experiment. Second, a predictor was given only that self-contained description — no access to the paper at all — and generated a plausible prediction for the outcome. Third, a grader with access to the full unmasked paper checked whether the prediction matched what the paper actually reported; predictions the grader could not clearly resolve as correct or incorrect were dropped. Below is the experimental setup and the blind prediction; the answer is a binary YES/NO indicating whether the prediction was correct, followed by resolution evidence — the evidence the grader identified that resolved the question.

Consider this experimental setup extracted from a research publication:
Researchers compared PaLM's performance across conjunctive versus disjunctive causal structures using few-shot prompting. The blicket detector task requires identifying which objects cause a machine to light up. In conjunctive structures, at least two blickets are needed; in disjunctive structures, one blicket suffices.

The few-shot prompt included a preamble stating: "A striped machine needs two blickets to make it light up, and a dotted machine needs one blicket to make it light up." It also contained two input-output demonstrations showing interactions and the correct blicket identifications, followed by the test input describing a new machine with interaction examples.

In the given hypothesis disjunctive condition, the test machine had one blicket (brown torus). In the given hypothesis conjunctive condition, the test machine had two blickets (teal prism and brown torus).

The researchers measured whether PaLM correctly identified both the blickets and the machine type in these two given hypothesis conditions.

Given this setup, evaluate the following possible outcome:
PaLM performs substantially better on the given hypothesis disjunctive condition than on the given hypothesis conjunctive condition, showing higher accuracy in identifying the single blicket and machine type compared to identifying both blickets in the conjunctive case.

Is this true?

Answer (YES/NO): NO